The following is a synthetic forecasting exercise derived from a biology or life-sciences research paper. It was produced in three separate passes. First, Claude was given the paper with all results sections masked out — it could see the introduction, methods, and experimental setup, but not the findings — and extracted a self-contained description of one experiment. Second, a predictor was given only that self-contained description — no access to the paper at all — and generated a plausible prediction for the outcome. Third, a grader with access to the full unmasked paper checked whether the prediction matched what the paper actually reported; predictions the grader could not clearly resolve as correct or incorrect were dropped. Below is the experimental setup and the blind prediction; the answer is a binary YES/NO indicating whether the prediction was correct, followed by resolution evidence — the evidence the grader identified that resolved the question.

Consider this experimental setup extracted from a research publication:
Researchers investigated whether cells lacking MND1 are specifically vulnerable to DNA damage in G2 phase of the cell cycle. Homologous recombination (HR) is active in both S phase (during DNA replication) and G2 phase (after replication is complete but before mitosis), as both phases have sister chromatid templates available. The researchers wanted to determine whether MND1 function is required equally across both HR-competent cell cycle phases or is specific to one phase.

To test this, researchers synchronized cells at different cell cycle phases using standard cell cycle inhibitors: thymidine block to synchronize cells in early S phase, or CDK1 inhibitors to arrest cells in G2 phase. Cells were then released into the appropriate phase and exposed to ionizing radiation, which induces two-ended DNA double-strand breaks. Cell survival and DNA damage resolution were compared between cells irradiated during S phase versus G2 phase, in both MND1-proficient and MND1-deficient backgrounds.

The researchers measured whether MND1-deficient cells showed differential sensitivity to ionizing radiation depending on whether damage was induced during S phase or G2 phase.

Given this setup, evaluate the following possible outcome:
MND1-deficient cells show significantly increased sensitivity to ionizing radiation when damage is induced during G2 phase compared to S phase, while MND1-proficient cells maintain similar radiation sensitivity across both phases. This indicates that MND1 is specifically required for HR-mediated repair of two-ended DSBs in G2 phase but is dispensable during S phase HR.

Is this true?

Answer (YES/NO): YES